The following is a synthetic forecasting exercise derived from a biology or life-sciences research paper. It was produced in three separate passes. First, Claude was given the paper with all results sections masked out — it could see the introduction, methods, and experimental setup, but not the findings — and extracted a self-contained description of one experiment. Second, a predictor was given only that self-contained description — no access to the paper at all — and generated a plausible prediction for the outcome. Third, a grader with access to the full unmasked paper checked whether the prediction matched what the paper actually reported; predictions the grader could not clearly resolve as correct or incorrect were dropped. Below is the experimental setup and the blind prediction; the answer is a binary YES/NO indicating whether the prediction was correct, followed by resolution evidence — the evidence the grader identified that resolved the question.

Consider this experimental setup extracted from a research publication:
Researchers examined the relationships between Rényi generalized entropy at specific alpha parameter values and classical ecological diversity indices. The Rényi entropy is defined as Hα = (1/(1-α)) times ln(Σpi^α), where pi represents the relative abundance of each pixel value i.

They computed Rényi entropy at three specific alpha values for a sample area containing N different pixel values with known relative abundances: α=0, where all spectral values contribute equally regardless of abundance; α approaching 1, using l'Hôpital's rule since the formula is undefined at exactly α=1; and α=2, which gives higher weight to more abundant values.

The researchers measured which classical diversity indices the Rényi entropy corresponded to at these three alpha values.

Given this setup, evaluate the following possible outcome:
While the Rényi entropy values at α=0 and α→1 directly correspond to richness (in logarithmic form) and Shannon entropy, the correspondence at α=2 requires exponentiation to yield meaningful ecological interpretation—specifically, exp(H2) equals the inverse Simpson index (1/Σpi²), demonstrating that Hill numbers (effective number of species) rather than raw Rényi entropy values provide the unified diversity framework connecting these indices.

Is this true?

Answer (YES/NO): NO